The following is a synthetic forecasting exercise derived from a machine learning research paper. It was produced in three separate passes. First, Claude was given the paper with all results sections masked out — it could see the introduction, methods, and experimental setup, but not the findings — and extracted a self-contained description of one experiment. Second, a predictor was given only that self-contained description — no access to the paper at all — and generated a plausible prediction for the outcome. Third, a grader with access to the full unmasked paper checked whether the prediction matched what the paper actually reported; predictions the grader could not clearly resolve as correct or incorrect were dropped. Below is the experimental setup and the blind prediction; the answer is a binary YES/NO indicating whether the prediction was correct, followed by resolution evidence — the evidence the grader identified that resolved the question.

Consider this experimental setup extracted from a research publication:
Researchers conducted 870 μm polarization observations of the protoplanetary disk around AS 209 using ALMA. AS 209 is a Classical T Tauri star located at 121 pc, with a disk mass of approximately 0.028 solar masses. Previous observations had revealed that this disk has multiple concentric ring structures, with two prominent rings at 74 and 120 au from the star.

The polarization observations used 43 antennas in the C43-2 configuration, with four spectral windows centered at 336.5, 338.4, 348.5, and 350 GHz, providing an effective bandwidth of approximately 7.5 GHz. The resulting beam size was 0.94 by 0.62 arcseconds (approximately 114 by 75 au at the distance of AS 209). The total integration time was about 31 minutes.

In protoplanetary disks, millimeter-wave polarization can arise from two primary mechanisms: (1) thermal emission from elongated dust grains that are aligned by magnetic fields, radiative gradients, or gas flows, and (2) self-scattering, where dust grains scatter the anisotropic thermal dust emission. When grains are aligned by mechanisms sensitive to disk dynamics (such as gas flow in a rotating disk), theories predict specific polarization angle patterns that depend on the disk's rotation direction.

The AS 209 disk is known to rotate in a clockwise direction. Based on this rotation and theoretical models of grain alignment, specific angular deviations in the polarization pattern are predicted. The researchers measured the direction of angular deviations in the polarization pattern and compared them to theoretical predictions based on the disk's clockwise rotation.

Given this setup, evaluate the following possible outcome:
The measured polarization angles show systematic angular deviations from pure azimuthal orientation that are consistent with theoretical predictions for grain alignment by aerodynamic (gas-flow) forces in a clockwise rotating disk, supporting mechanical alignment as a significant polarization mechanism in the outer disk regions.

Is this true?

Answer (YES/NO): NO